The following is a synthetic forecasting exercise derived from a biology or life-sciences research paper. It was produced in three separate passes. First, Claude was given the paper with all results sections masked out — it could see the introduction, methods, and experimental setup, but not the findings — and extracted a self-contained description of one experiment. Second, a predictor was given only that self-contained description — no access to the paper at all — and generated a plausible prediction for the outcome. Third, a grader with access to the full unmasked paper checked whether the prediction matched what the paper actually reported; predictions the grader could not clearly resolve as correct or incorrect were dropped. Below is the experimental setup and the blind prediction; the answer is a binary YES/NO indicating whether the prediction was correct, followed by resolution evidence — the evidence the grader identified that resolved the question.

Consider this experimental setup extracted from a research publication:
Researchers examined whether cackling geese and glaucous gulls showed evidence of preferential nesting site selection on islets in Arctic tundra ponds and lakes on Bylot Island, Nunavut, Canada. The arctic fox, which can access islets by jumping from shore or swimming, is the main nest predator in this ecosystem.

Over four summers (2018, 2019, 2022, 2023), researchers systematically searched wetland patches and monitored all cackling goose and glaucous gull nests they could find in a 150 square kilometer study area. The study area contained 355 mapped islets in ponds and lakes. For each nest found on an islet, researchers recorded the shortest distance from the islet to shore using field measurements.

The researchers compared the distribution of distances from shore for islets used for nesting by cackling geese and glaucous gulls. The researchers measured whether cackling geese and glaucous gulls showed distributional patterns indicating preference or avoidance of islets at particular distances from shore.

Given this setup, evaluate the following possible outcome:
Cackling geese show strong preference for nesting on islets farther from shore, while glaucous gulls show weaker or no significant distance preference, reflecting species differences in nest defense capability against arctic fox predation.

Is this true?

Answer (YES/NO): NO